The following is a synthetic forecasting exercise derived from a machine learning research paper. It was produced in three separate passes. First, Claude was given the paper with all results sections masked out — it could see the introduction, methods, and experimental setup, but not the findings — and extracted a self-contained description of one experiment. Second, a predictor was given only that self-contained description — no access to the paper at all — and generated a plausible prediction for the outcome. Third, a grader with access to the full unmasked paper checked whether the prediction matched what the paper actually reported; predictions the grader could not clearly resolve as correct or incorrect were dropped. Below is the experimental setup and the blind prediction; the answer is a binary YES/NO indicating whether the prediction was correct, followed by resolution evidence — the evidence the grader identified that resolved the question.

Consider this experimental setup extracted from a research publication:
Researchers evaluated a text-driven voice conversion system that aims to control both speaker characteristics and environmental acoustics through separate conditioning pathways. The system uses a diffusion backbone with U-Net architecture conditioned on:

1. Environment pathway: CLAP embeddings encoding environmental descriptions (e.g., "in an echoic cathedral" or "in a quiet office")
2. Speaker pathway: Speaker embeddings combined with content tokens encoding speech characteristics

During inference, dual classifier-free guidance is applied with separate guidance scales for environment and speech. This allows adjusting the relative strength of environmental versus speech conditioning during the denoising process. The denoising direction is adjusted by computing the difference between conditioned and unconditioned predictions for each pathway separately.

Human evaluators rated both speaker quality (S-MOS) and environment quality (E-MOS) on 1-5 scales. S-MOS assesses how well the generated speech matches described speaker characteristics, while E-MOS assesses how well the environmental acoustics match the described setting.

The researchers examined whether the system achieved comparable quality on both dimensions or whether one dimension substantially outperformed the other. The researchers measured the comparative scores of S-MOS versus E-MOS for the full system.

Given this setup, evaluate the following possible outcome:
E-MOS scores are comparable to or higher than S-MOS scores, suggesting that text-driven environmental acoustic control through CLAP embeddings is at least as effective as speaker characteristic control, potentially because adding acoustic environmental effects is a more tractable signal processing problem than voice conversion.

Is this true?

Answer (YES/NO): NO